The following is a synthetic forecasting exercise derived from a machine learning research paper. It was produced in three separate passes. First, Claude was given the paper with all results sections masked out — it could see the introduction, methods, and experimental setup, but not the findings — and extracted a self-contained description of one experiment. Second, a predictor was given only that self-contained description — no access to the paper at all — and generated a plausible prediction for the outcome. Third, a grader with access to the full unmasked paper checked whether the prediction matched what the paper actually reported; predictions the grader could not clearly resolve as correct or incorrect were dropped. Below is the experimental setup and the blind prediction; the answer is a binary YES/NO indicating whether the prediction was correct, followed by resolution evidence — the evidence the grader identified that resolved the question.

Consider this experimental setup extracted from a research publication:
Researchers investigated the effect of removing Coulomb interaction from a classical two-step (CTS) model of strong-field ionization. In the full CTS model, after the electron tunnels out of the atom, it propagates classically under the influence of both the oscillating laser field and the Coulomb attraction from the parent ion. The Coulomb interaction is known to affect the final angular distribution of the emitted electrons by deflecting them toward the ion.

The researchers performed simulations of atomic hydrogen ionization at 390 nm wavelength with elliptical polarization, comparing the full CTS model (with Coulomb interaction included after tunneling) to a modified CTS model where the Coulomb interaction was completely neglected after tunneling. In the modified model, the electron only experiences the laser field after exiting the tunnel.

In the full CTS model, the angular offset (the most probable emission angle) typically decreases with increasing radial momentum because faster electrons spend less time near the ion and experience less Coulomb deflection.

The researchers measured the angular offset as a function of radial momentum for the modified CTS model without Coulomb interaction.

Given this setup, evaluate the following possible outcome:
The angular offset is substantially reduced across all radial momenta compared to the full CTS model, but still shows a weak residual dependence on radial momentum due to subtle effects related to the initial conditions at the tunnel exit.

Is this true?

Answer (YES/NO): NO